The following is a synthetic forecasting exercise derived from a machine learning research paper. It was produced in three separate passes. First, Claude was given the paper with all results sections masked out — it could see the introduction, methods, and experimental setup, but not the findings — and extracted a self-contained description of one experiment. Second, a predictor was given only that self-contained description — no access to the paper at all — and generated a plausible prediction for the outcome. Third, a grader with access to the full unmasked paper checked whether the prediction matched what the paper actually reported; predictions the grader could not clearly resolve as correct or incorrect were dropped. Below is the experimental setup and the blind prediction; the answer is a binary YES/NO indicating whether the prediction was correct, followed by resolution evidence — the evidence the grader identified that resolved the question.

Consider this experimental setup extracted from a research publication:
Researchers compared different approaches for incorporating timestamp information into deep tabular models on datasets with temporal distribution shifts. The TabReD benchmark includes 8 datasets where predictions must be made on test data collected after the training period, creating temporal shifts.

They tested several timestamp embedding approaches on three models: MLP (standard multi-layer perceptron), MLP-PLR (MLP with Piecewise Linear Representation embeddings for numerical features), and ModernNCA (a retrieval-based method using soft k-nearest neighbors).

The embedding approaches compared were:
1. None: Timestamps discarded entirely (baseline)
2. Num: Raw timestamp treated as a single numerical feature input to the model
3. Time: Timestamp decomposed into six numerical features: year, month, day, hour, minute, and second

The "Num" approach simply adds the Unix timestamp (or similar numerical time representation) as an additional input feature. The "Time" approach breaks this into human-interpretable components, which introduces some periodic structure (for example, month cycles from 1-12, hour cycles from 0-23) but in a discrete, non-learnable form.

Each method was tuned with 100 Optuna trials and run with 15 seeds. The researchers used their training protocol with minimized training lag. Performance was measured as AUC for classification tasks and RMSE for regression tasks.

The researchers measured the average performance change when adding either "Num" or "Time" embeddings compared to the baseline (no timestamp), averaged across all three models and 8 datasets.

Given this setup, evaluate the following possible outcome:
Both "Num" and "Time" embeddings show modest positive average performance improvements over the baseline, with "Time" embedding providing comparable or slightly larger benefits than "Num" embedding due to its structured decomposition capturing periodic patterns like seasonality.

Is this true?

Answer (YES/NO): NO